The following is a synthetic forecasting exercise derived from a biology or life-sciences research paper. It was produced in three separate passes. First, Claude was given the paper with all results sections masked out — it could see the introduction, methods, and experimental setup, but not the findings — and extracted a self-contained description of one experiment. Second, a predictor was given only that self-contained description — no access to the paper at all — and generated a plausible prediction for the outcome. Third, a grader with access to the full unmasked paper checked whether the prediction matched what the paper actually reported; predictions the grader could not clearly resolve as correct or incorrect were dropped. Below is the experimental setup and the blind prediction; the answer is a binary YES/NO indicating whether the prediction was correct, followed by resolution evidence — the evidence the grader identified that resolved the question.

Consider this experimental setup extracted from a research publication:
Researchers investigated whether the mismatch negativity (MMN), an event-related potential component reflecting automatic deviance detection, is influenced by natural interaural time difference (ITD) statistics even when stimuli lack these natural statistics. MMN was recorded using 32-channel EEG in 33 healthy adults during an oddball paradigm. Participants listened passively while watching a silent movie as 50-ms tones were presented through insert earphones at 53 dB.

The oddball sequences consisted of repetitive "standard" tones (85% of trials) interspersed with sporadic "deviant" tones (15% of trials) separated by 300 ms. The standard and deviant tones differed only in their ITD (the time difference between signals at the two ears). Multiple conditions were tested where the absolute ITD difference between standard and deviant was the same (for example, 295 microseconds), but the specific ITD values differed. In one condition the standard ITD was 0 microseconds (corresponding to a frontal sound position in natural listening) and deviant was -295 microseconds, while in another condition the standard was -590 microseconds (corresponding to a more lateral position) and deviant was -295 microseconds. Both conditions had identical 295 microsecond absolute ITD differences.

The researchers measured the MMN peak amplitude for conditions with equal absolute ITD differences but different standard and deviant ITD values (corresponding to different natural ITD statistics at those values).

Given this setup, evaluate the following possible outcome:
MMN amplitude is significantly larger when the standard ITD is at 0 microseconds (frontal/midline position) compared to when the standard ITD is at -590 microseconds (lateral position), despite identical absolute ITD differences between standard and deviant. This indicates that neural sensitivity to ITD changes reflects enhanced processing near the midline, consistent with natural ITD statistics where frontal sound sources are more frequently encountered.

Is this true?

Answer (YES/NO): YES